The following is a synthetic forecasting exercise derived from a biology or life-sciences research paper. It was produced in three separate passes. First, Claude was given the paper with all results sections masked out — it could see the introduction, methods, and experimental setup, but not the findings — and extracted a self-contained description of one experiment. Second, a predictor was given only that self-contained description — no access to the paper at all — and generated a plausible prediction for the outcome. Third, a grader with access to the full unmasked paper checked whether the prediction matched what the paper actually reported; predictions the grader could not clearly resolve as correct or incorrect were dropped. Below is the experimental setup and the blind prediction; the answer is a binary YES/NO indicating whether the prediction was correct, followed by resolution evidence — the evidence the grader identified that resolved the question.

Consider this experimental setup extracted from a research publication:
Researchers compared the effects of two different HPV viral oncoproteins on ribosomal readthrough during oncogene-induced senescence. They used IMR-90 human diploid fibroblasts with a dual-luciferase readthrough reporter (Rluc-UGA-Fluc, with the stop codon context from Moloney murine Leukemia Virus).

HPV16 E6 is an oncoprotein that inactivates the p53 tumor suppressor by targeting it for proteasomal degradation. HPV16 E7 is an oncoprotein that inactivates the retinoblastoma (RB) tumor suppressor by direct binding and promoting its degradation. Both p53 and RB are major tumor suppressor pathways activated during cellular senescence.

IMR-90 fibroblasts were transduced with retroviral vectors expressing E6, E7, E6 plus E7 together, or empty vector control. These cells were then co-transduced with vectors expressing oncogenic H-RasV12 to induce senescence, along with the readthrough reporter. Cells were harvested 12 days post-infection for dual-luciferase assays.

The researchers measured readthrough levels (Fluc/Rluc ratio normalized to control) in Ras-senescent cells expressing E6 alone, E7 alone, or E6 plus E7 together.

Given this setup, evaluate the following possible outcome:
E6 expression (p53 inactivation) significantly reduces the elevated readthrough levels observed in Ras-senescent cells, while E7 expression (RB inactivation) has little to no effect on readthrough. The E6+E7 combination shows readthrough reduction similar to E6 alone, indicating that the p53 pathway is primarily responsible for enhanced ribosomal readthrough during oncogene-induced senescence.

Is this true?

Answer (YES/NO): NO